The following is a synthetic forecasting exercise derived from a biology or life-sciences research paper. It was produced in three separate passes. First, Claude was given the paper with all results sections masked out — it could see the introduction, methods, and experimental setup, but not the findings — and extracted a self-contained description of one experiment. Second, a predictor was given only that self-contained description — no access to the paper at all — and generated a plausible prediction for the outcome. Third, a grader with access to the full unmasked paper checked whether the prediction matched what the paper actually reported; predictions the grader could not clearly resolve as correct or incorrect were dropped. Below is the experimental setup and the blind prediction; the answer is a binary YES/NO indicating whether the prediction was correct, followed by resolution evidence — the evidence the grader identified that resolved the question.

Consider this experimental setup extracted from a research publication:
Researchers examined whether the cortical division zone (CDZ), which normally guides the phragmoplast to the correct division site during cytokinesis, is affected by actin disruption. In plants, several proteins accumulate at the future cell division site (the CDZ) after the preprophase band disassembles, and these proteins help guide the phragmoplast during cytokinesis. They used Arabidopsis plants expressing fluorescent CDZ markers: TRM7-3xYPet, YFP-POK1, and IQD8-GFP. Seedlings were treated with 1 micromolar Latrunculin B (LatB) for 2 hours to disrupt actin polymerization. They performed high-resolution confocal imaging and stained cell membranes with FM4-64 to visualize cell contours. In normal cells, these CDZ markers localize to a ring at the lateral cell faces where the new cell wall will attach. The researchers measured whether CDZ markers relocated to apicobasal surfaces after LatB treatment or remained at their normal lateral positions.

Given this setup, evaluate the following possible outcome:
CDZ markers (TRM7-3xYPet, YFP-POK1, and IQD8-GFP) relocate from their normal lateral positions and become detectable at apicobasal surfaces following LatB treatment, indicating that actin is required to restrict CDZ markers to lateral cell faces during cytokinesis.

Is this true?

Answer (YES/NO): NO